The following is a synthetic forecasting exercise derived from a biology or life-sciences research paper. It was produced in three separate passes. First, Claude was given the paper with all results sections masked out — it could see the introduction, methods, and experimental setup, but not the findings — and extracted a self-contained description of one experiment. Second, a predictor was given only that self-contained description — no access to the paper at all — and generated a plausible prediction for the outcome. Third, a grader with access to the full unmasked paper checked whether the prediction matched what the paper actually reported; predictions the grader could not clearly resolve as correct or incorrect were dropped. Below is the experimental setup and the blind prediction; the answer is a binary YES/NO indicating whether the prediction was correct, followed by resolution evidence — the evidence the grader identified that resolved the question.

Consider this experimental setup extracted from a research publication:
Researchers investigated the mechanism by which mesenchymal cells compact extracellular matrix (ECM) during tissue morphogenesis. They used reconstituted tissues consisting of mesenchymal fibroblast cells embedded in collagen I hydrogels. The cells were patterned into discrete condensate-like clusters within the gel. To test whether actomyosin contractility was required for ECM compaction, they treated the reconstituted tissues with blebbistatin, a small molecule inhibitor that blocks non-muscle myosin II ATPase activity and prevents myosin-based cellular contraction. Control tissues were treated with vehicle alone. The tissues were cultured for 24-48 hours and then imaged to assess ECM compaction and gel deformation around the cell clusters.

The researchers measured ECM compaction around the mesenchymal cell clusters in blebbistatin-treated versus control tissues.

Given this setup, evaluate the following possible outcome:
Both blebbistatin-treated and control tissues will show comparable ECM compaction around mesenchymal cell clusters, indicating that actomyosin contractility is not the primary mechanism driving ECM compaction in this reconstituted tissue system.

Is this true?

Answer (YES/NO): NO